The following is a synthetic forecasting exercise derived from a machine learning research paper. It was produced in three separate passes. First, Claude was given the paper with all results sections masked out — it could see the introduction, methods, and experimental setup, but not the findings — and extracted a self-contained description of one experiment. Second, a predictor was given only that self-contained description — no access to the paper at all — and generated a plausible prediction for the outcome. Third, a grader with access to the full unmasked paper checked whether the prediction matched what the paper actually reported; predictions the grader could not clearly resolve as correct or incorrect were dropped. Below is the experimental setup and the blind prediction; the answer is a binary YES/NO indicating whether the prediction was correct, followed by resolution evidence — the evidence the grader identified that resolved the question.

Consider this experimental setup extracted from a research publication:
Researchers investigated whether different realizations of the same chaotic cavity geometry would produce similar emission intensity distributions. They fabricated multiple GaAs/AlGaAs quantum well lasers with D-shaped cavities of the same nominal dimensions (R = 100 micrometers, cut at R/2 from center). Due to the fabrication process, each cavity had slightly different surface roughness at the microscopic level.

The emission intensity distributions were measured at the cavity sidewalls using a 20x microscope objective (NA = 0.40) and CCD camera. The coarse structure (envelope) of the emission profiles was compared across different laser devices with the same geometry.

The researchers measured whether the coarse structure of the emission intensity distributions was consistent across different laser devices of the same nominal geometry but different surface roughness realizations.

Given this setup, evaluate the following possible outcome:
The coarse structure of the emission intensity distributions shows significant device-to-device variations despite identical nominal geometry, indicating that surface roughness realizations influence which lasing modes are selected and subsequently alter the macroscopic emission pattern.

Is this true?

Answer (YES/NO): NO